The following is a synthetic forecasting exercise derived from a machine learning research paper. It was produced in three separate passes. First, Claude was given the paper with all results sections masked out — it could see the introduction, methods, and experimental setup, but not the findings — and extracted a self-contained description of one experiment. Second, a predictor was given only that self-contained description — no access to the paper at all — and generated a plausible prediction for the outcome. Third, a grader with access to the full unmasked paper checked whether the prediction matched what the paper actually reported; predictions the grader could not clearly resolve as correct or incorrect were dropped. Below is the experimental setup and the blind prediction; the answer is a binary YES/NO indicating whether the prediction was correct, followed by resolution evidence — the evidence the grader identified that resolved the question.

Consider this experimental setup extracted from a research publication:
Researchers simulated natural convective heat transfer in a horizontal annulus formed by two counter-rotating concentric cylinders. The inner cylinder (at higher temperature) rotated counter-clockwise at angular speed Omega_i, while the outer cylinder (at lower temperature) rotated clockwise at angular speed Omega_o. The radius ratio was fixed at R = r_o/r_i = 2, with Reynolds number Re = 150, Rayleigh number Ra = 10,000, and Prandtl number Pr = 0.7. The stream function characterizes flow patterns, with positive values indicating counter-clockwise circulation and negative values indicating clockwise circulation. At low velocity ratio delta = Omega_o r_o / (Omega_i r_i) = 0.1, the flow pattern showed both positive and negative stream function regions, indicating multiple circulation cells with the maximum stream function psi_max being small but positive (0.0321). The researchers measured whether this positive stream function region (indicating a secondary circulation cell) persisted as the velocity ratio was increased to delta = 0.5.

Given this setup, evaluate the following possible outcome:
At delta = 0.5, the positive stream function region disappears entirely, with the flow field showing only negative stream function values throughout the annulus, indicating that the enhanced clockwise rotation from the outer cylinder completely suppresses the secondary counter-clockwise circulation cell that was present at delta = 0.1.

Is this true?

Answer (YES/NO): YES